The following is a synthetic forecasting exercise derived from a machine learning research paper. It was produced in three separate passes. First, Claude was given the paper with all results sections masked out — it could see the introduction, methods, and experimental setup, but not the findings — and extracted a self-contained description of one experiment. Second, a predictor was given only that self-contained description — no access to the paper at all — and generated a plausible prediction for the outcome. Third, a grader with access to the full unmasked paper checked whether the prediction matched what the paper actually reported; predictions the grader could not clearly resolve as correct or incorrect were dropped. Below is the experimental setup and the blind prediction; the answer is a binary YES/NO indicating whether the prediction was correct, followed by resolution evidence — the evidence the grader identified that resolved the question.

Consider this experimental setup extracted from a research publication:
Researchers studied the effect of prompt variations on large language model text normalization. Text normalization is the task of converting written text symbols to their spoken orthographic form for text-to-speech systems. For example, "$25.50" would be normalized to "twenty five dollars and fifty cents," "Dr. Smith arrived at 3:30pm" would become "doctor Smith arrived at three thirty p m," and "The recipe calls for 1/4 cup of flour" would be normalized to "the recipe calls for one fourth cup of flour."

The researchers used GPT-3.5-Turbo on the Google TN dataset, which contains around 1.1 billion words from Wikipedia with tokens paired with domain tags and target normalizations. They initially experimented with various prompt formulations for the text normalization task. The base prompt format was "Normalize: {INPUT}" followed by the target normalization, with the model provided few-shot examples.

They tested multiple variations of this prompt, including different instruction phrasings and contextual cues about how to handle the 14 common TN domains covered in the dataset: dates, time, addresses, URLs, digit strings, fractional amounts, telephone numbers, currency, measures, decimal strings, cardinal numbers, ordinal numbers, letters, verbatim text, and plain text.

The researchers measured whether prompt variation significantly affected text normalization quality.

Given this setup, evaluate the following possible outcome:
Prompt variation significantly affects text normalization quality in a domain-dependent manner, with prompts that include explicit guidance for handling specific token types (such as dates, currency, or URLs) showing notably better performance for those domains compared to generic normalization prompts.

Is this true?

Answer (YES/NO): NO